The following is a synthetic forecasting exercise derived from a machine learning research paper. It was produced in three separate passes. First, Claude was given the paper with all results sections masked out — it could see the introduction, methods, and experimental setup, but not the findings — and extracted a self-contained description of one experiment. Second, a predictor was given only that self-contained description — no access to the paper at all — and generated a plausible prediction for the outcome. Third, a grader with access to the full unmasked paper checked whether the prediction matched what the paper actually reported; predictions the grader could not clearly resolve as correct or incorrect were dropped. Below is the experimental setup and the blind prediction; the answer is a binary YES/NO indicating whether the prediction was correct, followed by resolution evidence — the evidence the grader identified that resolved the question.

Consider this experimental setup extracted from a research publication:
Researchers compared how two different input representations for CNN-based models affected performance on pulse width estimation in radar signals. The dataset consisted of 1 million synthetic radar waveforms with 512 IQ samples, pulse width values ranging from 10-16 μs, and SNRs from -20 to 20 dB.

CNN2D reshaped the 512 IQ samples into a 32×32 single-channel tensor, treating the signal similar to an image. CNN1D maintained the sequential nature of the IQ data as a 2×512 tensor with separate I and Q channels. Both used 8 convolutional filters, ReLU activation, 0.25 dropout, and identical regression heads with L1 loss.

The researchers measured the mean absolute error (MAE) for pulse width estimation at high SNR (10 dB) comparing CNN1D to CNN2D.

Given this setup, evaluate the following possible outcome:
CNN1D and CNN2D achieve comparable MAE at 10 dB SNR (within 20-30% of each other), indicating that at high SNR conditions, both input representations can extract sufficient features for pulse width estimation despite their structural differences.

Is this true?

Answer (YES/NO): NO